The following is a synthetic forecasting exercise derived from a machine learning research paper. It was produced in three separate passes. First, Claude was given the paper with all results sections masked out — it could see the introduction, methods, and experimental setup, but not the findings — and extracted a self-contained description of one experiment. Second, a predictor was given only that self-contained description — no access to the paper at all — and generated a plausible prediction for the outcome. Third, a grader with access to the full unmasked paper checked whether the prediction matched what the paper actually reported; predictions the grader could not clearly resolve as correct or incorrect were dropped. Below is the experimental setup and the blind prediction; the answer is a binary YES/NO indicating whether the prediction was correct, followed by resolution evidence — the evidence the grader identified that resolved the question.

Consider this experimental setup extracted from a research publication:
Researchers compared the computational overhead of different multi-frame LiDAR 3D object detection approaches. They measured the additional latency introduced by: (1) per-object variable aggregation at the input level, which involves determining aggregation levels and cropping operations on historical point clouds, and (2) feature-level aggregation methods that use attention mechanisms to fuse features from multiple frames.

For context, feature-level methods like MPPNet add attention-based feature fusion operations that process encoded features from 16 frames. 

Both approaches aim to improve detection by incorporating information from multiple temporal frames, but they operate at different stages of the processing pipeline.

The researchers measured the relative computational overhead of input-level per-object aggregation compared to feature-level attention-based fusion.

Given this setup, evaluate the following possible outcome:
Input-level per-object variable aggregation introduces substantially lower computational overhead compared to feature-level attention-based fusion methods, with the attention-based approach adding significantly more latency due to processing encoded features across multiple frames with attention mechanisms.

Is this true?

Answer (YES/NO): YES